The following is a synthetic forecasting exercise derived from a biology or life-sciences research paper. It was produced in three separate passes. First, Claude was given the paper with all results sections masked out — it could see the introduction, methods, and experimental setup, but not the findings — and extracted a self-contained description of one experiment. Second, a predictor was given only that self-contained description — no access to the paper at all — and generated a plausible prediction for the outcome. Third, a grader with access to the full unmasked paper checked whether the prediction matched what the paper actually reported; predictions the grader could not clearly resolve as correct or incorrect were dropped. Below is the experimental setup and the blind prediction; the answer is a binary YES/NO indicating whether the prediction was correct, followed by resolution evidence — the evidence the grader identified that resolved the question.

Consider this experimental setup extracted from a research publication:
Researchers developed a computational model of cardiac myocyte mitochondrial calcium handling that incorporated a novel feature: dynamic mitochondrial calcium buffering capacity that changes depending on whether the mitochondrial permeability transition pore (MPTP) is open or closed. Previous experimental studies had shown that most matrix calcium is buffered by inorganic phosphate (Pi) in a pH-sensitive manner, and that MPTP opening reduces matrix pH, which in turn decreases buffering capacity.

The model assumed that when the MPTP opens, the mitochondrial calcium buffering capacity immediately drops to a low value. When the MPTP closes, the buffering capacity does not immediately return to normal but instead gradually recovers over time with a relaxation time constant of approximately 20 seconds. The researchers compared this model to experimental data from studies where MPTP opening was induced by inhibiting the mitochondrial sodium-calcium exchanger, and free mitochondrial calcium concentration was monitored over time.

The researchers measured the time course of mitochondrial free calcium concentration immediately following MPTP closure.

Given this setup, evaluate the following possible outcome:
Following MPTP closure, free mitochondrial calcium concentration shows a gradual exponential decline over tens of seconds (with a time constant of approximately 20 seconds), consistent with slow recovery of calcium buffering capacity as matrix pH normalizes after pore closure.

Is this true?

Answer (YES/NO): NO